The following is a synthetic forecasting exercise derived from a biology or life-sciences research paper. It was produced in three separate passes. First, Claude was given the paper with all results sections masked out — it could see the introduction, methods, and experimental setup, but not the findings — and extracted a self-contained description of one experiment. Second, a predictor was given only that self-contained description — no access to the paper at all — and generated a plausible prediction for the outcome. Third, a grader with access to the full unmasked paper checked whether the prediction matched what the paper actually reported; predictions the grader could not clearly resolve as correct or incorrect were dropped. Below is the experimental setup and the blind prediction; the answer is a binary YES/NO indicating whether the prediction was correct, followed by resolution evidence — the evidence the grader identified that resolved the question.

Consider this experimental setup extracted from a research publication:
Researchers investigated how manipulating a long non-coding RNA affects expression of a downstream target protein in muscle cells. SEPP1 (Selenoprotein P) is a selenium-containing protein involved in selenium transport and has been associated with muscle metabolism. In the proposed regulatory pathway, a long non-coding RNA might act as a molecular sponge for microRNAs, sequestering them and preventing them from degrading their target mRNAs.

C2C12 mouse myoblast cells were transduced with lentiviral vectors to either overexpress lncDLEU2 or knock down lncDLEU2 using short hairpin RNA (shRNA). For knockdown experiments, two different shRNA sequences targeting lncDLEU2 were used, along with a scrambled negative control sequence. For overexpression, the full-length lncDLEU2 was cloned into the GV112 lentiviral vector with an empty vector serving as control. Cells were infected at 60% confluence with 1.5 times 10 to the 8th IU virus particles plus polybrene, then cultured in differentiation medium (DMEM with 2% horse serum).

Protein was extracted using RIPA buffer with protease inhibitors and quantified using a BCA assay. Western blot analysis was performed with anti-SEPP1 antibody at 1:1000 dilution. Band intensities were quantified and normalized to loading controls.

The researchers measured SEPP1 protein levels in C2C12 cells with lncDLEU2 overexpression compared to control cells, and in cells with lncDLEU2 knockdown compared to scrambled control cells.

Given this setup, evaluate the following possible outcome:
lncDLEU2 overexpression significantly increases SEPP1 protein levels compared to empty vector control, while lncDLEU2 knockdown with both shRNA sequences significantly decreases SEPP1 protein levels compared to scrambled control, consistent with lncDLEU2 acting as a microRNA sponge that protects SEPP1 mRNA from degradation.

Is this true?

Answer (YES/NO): NO